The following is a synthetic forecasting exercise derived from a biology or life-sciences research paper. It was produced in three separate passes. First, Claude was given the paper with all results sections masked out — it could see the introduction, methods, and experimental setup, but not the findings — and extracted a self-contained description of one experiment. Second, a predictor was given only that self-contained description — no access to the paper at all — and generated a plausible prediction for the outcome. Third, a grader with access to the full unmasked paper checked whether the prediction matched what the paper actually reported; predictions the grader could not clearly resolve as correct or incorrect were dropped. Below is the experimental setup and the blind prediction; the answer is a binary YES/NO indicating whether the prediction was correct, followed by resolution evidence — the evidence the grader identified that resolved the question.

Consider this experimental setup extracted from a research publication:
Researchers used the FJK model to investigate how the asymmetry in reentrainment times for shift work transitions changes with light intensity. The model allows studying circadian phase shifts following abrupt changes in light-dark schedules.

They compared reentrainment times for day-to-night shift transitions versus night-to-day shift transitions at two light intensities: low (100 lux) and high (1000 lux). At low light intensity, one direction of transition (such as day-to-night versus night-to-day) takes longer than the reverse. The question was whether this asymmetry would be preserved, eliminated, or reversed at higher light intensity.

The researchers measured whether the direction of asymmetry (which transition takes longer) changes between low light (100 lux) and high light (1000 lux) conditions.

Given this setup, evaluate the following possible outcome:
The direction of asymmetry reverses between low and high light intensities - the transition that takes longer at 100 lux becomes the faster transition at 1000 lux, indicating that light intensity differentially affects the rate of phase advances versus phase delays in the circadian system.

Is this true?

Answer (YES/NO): YES